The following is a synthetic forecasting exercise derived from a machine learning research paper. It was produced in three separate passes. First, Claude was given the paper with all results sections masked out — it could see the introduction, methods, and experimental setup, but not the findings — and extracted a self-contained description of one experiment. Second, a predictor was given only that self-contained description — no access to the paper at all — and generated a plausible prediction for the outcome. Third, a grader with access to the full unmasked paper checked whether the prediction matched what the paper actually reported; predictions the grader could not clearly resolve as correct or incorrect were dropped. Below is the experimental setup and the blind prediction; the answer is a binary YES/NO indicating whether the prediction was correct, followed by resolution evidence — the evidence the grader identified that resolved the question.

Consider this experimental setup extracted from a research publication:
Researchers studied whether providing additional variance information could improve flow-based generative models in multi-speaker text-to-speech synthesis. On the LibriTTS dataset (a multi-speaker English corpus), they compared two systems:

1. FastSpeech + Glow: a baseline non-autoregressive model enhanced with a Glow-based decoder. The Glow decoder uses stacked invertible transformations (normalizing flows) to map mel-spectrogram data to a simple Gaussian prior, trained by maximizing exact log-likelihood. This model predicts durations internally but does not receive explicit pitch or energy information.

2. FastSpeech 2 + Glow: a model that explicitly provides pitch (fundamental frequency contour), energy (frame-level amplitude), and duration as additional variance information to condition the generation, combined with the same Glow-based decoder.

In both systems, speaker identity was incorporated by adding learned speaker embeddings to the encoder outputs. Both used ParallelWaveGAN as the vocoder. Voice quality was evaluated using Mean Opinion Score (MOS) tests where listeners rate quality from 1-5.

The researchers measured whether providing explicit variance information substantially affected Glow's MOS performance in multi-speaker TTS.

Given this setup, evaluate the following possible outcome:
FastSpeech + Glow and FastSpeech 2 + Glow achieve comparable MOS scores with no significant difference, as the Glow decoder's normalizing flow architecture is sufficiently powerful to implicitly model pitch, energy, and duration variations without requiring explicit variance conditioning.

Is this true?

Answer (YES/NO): NO